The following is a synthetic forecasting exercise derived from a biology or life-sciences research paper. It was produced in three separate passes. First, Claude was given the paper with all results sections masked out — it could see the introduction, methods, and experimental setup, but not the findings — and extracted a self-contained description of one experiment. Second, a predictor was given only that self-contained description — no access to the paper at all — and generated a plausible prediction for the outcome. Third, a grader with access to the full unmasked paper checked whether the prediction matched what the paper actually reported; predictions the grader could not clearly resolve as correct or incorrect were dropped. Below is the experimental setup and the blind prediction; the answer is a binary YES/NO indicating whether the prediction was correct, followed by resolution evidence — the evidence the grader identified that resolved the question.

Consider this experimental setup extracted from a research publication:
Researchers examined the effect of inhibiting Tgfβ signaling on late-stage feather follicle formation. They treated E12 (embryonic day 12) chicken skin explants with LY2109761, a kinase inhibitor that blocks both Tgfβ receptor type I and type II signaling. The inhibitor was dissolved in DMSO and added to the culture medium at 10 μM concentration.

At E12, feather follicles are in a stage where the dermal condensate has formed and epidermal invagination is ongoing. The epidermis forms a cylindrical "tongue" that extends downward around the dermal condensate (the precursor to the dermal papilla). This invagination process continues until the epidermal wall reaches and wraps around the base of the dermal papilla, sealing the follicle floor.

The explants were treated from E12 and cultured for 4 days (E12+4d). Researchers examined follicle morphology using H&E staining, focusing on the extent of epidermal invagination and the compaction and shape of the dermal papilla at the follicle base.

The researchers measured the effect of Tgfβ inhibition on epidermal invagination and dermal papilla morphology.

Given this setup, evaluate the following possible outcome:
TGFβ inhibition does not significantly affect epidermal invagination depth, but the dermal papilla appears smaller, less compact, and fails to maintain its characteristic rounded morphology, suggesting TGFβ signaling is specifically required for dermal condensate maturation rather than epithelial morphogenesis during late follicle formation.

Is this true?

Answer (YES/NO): NO